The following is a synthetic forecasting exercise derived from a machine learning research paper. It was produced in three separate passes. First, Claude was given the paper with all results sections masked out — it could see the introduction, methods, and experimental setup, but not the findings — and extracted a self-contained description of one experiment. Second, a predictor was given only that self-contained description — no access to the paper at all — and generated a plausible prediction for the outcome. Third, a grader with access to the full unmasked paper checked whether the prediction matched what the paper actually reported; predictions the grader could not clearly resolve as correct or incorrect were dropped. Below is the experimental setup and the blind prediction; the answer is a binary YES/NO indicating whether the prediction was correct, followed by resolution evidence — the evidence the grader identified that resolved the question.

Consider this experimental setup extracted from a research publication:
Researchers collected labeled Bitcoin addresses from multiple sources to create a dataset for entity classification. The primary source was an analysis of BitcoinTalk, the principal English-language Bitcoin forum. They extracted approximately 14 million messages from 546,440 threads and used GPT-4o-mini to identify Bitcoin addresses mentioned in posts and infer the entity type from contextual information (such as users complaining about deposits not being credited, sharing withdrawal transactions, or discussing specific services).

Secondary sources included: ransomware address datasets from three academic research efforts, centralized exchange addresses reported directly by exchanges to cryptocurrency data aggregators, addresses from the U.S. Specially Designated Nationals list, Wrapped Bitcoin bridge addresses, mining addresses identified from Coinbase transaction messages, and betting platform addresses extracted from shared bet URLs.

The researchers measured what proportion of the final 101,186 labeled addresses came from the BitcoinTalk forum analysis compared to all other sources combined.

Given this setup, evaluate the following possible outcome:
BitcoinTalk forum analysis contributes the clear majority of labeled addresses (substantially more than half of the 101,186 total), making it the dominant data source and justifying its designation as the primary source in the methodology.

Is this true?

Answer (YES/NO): YES